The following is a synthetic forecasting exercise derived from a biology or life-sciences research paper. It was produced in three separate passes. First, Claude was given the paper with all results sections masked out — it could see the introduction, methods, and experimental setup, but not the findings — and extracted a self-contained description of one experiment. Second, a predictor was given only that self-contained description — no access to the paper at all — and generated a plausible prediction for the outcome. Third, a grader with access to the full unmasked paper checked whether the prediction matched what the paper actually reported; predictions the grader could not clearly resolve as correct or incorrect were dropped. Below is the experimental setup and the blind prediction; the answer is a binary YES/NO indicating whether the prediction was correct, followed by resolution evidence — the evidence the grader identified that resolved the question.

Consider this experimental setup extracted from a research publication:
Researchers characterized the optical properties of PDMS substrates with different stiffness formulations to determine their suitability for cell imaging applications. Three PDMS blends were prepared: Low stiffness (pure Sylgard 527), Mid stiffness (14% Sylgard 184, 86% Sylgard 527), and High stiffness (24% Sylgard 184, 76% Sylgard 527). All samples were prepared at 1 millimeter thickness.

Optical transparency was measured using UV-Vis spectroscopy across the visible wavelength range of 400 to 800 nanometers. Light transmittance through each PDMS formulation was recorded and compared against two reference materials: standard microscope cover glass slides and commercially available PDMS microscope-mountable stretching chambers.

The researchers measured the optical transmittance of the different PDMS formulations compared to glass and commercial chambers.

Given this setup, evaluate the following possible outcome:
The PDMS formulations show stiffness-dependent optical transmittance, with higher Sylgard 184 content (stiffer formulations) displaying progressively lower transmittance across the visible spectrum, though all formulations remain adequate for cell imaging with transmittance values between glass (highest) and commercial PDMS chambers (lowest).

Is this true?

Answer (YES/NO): NO